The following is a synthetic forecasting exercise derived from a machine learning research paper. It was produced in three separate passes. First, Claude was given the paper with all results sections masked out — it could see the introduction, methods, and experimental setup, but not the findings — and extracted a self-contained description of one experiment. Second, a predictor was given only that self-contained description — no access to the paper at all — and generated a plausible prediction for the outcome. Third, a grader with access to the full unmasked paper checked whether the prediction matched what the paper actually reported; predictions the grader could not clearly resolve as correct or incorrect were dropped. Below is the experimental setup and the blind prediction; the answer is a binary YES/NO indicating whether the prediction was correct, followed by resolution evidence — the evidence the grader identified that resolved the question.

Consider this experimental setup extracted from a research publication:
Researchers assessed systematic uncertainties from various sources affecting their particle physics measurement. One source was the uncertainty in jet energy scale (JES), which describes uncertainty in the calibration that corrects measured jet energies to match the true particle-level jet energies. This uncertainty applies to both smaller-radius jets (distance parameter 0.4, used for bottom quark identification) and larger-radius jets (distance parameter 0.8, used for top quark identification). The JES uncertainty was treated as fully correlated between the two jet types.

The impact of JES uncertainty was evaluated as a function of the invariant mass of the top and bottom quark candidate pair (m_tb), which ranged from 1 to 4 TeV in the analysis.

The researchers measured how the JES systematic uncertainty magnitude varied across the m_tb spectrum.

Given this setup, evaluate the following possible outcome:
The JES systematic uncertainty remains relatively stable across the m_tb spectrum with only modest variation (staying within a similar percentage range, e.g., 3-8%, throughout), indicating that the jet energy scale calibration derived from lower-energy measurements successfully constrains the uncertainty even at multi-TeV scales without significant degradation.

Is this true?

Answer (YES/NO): NO